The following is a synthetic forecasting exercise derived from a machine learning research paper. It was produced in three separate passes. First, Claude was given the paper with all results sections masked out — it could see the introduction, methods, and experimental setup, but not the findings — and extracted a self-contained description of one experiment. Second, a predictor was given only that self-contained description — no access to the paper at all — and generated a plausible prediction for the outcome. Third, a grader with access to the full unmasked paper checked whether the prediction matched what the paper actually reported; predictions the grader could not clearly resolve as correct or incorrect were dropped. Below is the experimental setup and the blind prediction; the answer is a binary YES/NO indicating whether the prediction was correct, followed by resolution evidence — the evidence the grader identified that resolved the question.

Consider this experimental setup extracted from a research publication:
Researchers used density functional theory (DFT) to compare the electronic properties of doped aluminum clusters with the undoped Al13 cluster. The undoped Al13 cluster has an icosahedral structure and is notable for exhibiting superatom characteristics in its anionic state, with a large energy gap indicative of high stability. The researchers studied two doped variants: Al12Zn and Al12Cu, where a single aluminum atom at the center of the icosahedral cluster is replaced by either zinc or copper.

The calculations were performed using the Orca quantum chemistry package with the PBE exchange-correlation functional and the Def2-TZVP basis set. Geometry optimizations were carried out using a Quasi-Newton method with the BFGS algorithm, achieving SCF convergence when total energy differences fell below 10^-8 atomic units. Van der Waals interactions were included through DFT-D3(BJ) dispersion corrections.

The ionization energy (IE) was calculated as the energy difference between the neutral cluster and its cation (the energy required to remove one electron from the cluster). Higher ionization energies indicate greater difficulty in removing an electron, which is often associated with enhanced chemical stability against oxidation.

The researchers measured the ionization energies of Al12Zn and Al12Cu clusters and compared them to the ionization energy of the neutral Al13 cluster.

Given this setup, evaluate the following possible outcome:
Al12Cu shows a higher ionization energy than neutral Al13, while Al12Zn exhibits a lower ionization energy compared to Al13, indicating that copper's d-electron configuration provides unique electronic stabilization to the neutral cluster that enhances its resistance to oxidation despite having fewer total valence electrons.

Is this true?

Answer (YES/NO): NO